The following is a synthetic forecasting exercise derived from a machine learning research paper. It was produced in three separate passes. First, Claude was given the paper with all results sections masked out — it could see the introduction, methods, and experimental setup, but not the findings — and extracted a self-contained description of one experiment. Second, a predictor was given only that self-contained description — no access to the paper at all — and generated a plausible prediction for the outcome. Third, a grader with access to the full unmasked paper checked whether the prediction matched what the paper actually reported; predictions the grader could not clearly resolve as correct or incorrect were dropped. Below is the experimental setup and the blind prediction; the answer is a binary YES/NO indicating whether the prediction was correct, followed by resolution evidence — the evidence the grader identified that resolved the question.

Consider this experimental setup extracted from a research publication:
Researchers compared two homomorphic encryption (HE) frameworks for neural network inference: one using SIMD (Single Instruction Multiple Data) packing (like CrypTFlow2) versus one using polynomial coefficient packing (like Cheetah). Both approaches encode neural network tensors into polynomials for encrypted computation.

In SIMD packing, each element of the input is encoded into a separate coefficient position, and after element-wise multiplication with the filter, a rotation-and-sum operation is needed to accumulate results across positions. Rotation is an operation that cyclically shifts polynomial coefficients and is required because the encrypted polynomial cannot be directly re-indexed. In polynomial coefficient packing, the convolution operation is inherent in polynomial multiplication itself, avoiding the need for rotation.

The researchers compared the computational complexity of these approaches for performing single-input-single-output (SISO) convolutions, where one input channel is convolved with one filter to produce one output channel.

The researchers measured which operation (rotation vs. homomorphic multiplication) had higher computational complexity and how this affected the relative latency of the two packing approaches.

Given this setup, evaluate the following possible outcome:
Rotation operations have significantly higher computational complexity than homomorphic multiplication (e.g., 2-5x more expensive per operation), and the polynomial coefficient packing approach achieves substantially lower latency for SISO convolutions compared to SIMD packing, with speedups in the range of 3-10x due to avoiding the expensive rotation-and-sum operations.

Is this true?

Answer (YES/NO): NO